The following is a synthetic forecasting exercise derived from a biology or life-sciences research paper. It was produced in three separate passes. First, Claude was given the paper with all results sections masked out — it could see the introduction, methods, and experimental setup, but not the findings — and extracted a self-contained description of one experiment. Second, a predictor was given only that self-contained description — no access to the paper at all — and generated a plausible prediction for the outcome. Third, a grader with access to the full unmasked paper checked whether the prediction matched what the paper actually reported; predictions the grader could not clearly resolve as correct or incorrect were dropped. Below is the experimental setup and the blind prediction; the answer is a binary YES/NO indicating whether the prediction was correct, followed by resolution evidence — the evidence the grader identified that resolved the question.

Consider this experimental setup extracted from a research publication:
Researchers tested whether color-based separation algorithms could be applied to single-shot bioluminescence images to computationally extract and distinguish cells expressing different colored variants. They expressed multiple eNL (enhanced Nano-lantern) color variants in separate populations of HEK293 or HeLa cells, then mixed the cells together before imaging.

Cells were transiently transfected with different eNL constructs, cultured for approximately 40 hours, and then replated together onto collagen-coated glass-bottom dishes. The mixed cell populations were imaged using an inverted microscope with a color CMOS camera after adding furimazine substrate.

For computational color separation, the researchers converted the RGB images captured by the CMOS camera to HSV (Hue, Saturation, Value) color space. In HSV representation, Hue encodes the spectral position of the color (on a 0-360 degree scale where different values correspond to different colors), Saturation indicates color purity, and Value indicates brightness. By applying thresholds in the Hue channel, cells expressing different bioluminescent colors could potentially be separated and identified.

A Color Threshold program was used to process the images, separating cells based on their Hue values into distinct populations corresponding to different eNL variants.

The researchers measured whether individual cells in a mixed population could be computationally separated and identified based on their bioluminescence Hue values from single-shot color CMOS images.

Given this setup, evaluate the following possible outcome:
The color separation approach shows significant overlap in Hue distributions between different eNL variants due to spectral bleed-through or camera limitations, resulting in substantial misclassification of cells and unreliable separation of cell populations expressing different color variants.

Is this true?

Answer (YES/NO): NO